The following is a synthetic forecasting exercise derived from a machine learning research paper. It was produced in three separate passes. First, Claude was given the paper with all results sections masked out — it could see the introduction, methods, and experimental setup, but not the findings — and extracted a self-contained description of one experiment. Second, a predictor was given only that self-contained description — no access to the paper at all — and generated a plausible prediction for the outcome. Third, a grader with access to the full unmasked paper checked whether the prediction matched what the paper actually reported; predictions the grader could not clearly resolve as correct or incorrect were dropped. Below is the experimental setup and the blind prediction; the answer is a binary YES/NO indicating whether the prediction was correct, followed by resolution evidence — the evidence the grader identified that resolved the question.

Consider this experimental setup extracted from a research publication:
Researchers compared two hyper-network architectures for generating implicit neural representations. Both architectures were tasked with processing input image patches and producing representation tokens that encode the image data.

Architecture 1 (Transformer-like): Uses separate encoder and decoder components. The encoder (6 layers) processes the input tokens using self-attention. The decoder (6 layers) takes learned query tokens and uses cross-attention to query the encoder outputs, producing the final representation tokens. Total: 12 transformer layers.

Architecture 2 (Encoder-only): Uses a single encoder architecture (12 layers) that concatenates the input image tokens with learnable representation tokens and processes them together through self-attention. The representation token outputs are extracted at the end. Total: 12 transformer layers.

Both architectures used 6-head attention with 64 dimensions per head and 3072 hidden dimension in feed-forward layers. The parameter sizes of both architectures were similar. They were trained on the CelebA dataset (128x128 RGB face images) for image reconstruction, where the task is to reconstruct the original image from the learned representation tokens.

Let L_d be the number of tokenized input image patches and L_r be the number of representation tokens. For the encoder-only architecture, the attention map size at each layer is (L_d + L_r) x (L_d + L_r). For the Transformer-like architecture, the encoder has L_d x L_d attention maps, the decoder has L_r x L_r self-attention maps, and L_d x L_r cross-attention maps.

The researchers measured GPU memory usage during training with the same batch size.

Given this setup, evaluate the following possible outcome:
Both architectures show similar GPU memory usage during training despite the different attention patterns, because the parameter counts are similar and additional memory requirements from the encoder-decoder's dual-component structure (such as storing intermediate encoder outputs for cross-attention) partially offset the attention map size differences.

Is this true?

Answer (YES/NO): NO